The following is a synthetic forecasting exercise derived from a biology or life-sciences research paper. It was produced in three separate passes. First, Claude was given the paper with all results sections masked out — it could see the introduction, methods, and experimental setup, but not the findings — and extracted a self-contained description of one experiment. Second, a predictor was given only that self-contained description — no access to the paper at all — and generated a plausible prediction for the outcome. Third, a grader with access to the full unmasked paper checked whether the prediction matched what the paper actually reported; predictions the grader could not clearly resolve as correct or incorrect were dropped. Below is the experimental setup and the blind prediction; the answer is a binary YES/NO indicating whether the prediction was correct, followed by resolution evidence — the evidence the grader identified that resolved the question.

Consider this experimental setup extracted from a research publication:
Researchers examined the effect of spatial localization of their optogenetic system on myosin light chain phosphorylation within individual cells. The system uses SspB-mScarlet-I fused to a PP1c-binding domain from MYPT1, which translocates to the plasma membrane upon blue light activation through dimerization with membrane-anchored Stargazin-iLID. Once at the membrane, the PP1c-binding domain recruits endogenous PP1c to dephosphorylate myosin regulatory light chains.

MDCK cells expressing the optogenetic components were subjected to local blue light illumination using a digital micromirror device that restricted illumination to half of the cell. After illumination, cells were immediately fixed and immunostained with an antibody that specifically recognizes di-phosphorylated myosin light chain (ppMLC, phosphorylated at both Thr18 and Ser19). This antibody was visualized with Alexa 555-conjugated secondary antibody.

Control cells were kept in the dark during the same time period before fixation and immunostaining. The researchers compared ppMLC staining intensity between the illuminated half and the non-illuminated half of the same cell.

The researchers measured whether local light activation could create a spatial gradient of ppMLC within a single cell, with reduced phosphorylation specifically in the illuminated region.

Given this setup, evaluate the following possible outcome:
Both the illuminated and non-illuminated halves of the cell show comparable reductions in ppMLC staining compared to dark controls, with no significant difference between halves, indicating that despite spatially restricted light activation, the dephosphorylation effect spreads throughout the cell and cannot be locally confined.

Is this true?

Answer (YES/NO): NO